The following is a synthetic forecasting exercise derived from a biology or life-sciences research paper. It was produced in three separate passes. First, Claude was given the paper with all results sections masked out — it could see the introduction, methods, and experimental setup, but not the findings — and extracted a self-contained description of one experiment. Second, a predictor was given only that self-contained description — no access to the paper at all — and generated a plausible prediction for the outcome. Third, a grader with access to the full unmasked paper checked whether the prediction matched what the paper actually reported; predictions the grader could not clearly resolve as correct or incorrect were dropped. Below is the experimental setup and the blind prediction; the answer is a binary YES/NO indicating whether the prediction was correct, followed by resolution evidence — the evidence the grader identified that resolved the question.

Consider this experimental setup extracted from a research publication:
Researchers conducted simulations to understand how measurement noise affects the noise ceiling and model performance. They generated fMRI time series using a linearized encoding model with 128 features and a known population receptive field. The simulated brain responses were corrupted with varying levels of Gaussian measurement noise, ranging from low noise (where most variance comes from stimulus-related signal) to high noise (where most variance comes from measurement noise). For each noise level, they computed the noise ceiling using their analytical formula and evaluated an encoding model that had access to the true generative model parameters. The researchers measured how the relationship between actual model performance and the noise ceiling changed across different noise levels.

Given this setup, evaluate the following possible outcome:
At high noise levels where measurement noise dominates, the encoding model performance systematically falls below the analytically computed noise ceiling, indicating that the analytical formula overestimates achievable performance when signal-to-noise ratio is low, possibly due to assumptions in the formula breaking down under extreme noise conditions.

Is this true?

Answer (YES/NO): NO